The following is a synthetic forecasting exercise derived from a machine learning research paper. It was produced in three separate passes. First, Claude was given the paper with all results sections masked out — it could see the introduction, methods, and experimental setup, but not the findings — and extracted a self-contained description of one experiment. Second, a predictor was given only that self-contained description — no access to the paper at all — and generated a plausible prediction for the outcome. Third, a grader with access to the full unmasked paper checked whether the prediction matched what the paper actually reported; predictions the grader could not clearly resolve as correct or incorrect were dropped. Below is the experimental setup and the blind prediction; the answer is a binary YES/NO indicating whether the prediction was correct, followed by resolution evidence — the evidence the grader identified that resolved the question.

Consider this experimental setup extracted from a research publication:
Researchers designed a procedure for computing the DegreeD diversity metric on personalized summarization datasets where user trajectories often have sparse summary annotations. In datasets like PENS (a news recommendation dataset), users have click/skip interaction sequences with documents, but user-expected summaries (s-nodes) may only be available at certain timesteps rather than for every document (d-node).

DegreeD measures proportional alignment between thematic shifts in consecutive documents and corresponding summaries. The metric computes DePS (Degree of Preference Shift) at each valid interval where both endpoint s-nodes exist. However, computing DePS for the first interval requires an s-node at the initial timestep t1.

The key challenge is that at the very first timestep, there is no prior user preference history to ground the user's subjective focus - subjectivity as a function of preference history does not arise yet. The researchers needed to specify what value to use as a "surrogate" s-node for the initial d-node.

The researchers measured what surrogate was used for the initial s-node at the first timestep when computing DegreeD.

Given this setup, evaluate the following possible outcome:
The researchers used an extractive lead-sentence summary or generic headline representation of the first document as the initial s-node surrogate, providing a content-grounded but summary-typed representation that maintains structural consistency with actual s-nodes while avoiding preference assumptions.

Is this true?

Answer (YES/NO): NO